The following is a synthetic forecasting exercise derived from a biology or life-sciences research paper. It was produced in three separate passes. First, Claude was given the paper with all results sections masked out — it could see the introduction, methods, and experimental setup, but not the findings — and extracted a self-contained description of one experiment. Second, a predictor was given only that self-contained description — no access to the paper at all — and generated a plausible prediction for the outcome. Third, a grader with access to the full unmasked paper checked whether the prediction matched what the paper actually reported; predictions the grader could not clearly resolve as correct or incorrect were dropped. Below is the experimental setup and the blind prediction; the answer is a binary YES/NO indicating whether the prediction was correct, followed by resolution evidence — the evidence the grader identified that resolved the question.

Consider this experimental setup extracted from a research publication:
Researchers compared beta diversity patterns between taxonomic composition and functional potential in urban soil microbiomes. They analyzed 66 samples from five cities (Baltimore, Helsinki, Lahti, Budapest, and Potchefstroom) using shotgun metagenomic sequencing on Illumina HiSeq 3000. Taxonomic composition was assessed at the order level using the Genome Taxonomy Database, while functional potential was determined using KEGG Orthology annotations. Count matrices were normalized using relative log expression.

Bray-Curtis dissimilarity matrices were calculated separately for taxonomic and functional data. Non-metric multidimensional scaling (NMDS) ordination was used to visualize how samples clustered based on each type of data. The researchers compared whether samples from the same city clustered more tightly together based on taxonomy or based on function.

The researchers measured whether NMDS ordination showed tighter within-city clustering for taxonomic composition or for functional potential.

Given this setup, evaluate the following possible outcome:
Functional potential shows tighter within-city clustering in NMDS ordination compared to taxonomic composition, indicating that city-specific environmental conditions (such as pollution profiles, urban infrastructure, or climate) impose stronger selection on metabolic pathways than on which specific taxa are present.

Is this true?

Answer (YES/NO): YES